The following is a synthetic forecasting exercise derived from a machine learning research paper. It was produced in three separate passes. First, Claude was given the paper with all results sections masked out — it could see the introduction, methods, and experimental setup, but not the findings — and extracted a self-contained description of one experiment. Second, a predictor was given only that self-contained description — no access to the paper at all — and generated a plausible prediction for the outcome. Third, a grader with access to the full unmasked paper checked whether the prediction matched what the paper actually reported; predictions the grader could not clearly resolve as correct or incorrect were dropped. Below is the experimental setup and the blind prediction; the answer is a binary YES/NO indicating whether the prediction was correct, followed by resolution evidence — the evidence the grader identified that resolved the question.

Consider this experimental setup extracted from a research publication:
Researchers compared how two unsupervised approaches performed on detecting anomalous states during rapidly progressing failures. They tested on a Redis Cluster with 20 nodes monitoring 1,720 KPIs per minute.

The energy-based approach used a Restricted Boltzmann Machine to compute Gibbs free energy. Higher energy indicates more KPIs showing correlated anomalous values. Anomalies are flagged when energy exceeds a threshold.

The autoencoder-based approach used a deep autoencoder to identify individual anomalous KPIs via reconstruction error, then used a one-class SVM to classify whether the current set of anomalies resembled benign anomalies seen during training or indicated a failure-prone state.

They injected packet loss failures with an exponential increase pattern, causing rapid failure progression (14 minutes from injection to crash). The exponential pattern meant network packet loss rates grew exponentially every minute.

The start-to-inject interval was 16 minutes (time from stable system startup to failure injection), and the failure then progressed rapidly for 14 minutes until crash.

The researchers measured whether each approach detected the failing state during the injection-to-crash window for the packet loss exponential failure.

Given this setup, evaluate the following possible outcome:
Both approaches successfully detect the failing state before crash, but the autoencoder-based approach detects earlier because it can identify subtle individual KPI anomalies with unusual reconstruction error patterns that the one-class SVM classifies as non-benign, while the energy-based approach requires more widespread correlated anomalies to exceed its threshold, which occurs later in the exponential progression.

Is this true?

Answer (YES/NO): NO